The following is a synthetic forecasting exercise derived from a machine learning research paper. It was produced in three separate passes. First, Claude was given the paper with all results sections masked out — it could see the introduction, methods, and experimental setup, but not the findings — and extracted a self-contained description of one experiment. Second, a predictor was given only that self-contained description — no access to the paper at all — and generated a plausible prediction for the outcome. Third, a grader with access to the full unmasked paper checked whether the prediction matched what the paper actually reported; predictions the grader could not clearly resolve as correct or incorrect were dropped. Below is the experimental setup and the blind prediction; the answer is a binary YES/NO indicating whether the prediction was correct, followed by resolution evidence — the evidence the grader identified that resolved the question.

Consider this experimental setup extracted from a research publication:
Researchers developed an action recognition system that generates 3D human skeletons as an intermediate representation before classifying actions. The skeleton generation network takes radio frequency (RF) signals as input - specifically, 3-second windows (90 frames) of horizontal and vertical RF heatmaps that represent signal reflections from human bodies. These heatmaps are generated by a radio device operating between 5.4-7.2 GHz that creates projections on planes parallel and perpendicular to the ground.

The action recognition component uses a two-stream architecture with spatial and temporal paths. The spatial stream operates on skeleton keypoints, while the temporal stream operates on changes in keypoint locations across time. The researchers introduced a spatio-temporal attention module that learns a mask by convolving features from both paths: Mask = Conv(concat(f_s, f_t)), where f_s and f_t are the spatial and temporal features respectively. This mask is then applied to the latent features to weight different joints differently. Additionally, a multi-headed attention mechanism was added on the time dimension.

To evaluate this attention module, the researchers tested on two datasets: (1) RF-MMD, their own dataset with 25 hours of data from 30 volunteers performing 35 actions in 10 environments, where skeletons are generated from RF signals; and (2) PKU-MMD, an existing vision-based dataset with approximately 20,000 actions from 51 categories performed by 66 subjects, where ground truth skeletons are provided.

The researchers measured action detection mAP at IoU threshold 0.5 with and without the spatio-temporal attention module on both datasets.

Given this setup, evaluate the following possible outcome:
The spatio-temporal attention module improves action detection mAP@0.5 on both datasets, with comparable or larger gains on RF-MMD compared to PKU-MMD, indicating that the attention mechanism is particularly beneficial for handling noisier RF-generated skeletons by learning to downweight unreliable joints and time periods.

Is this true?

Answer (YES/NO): YES